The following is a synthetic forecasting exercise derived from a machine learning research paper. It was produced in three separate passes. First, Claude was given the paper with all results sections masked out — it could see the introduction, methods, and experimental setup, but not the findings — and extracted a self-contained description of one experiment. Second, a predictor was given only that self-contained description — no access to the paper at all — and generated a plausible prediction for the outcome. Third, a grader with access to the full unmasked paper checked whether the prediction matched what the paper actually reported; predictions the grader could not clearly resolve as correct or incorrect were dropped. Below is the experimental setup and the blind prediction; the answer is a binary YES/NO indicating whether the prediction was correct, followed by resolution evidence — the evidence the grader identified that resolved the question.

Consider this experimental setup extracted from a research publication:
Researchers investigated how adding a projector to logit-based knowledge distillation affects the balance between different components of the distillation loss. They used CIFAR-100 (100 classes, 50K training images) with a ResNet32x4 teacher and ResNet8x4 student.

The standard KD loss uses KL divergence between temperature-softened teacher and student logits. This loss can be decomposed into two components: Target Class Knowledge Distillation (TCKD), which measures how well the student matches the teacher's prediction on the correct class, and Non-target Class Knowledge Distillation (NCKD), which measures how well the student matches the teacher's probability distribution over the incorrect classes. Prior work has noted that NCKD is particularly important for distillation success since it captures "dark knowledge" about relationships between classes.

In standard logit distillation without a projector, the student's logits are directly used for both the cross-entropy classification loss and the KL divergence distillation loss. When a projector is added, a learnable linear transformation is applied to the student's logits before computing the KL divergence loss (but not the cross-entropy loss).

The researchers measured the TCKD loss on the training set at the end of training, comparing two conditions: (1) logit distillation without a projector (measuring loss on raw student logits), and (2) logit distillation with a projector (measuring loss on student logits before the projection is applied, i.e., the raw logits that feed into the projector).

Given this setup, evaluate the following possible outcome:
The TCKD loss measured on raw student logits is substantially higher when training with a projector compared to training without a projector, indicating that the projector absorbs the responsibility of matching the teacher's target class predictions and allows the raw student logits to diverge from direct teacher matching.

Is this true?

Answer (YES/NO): YES